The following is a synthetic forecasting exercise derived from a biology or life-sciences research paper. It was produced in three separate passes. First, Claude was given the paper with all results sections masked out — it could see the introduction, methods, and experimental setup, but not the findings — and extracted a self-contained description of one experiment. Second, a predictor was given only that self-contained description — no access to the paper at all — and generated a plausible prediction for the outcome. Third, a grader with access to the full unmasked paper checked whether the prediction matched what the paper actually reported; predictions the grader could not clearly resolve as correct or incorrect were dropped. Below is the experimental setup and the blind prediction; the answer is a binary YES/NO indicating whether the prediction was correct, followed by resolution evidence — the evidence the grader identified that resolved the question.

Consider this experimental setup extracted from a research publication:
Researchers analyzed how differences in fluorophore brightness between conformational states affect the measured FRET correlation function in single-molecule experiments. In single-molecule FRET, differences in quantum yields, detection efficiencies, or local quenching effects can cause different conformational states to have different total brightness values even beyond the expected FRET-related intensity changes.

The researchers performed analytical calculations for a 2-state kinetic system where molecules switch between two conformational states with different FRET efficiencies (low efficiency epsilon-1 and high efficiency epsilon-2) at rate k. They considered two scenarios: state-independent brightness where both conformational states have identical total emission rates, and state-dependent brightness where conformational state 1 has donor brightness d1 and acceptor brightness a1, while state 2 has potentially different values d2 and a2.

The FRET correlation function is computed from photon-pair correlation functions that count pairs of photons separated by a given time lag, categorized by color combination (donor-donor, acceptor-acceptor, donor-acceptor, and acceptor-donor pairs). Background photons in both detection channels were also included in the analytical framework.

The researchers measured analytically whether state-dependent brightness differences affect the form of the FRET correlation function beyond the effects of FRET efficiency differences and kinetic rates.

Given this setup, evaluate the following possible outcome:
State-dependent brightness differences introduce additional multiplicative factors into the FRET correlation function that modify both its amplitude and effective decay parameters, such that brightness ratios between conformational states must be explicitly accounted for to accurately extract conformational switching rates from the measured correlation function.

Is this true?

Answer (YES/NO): NO